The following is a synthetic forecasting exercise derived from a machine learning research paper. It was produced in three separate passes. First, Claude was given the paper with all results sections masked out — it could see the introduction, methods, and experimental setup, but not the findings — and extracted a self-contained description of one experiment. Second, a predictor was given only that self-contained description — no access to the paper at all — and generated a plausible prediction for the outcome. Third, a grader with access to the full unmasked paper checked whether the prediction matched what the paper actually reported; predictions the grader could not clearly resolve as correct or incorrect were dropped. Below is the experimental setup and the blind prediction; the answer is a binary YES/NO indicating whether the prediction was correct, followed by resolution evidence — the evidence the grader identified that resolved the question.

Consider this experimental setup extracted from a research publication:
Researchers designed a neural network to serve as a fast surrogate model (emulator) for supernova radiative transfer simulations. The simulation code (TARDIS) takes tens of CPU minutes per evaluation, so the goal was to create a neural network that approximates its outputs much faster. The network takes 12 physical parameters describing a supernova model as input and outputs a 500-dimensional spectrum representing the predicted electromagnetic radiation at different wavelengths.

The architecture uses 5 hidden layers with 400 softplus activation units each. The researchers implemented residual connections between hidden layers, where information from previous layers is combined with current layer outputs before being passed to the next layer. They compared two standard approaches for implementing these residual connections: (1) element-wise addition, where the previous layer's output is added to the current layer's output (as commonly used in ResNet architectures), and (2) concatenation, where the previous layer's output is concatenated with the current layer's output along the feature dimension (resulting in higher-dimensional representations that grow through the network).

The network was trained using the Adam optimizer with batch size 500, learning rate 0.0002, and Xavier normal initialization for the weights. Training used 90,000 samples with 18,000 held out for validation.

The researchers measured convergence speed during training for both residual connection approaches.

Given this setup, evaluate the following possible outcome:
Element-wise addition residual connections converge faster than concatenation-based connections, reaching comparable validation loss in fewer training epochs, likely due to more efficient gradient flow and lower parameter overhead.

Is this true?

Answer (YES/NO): NO